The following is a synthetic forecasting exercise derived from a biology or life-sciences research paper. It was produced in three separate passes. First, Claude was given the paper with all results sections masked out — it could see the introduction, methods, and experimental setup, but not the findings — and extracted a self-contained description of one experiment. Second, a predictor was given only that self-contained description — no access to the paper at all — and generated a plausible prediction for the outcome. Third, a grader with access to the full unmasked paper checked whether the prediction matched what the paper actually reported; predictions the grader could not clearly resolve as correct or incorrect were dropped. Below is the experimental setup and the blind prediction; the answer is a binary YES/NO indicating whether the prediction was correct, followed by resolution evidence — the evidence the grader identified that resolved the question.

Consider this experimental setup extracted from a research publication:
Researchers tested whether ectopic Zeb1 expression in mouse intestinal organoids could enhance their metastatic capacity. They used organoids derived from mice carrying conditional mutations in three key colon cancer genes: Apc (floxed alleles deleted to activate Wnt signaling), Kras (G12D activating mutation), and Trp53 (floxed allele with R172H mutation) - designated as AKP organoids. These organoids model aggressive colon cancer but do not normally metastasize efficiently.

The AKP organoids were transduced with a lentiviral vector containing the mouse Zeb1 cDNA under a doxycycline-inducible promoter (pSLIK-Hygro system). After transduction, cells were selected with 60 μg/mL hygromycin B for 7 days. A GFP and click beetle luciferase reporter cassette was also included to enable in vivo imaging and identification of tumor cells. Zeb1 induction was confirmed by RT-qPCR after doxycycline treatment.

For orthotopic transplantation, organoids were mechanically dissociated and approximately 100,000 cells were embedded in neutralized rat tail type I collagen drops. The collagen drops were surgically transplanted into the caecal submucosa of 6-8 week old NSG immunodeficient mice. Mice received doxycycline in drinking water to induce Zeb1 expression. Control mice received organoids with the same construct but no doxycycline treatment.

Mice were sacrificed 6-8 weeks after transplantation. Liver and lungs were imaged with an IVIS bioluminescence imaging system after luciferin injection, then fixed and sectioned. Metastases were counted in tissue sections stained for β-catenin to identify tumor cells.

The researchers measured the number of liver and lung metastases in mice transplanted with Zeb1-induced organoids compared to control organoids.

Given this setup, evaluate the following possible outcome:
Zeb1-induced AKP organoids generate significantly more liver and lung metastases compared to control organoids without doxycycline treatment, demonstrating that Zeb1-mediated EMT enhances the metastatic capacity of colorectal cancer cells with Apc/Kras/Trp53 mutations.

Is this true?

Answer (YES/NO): NO